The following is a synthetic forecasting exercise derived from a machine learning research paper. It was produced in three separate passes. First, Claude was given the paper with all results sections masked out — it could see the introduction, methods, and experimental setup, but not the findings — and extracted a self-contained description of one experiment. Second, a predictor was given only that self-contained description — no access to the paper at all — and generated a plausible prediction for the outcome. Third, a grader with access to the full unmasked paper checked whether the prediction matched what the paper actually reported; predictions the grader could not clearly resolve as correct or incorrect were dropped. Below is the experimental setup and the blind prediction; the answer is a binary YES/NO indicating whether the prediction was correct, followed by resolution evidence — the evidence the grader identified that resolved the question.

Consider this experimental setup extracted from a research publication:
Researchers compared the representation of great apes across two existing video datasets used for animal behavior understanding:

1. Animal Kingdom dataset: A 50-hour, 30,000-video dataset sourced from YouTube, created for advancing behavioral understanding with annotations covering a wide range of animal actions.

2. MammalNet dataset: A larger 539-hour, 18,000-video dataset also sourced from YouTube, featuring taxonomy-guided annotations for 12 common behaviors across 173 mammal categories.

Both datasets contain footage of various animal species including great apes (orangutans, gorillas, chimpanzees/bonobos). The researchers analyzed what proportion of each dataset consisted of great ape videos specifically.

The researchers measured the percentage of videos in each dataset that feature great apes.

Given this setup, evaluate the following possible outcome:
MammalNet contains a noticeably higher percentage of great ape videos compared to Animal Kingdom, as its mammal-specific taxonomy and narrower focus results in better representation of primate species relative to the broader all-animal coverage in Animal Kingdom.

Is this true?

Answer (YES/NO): YES